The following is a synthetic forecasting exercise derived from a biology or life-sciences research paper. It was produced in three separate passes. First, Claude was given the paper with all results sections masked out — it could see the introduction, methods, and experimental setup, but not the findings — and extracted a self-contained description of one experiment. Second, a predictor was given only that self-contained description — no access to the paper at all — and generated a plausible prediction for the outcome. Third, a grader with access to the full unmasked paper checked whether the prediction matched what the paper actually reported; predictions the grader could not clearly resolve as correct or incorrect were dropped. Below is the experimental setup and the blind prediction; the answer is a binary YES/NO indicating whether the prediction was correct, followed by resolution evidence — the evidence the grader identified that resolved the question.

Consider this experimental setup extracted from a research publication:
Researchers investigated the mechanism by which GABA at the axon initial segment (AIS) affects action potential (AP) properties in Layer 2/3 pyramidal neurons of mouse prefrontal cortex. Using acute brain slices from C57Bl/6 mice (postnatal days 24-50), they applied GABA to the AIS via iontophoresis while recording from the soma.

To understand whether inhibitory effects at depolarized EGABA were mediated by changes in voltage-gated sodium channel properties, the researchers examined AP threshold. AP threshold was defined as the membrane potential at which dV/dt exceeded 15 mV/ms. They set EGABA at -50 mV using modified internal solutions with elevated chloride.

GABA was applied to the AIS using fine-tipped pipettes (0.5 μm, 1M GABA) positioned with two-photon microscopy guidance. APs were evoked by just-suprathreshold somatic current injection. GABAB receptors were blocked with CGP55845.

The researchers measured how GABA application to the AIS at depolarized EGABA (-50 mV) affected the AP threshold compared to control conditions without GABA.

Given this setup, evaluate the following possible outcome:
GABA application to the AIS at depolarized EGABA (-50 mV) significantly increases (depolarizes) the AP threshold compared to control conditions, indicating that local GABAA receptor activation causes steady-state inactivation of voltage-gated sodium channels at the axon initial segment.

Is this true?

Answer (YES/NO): NO